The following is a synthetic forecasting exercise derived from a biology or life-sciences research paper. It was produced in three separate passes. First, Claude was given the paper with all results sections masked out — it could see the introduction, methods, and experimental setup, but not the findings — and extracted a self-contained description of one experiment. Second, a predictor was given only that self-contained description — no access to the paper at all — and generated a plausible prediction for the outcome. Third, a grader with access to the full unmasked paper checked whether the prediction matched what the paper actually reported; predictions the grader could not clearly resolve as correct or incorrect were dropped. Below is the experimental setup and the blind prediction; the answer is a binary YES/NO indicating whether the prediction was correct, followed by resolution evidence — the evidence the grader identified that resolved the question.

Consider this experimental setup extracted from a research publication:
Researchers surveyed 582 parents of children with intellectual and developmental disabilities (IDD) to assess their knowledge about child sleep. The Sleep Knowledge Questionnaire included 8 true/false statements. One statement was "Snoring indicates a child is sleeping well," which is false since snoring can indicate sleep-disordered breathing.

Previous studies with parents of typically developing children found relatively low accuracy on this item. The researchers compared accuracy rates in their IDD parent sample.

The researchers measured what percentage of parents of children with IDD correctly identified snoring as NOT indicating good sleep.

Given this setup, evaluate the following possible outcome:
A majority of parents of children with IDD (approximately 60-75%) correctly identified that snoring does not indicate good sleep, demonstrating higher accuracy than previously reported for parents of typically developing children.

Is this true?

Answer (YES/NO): NO